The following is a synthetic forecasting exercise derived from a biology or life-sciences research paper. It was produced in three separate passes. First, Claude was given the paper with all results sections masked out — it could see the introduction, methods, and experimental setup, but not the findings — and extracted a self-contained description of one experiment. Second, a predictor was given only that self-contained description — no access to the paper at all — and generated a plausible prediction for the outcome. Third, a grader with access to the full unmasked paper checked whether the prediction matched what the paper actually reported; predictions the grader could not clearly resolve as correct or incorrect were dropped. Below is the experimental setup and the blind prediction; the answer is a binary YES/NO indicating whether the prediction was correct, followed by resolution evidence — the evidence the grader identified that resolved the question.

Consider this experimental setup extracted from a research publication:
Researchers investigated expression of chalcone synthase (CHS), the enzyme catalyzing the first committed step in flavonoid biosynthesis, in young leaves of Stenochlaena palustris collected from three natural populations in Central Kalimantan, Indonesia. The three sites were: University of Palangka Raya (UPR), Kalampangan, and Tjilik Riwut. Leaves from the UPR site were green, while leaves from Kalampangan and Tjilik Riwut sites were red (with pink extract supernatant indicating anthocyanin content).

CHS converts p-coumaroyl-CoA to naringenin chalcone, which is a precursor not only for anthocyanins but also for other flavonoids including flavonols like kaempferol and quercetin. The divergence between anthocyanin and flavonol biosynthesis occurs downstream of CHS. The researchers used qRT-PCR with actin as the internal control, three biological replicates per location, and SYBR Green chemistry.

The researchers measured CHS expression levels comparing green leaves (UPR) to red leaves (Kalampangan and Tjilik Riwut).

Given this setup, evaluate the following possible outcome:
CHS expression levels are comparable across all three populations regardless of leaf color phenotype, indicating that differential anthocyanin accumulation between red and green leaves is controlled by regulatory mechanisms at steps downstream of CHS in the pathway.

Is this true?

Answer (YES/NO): NO